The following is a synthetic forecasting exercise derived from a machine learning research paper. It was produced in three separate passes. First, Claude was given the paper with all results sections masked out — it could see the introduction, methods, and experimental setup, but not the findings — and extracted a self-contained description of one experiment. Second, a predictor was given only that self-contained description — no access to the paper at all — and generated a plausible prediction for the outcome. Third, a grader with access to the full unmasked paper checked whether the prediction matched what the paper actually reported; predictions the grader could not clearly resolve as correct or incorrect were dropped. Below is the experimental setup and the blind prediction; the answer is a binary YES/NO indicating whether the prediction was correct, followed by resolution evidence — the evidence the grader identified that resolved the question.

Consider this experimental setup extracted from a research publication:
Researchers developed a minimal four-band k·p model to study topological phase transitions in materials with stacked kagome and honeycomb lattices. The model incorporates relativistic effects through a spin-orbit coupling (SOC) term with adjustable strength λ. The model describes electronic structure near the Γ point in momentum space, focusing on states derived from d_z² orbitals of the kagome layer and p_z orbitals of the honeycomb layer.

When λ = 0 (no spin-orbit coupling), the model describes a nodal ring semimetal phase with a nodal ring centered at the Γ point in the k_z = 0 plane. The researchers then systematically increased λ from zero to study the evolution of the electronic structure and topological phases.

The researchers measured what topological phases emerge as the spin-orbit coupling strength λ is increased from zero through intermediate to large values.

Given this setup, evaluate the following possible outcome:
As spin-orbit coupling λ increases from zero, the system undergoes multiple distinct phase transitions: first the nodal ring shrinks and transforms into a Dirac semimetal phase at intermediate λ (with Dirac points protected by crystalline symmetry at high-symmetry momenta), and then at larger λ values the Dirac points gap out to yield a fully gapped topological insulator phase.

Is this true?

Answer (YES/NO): NO